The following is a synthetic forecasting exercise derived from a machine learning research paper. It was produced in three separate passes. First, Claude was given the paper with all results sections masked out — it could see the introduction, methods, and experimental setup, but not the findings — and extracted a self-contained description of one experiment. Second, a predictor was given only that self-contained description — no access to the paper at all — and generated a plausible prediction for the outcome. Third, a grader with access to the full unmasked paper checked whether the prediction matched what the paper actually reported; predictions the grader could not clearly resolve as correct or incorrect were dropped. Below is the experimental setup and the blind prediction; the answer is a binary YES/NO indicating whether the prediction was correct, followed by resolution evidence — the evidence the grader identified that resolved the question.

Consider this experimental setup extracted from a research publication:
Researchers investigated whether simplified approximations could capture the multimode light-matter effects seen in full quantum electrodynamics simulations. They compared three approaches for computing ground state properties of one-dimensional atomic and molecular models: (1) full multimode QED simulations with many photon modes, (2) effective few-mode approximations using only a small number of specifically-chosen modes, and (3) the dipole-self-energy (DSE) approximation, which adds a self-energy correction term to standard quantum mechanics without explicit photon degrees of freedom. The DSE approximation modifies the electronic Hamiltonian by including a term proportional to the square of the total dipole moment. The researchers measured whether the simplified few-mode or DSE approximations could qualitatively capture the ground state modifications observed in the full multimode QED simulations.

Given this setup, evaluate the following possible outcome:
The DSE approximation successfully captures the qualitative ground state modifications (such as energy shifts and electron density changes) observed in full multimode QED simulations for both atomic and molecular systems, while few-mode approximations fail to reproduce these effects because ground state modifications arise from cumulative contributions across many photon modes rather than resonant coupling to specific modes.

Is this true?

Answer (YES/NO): NO